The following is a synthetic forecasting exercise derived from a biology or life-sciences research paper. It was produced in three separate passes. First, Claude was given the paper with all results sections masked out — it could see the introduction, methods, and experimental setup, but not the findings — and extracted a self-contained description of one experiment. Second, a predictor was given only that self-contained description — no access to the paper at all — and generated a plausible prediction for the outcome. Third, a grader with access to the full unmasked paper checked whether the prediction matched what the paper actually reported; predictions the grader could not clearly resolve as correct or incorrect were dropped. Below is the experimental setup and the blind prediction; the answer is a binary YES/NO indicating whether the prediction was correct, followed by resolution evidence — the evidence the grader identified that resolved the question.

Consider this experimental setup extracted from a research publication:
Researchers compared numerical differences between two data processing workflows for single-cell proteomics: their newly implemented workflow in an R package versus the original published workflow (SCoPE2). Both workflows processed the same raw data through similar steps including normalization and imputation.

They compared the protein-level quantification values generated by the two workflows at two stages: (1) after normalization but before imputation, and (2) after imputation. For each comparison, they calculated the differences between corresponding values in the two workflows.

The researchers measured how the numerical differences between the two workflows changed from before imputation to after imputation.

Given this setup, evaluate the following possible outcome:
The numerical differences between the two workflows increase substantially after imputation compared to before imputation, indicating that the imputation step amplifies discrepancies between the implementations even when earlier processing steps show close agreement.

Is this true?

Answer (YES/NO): YES